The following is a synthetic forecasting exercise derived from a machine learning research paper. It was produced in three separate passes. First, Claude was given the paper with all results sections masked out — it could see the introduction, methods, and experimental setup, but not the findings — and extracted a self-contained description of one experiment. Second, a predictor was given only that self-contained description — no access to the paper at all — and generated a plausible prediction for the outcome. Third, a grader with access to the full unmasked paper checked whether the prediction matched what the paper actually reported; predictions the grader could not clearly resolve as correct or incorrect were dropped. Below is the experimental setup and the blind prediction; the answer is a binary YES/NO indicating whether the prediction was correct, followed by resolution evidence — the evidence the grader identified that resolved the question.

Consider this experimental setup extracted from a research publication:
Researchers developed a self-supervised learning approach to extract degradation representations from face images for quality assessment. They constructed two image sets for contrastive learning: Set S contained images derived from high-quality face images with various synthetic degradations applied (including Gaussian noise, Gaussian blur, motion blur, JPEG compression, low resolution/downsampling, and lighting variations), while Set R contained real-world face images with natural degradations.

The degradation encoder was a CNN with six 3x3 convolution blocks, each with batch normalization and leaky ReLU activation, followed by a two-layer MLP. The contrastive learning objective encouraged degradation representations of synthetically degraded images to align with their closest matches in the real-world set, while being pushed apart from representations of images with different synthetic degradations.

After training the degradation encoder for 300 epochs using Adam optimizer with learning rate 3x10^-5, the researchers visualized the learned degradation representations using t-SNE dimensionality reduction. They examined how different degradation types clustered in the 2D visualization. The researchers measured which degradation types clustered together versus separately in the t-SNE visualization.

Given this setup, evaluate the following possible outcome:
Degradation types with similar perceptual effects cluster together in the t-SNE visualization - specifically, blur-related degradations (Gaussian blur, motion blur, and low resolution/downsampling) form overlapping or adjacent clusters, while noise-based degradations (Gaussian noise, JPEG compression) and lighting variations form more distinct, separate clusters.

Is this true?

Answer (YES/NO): NO